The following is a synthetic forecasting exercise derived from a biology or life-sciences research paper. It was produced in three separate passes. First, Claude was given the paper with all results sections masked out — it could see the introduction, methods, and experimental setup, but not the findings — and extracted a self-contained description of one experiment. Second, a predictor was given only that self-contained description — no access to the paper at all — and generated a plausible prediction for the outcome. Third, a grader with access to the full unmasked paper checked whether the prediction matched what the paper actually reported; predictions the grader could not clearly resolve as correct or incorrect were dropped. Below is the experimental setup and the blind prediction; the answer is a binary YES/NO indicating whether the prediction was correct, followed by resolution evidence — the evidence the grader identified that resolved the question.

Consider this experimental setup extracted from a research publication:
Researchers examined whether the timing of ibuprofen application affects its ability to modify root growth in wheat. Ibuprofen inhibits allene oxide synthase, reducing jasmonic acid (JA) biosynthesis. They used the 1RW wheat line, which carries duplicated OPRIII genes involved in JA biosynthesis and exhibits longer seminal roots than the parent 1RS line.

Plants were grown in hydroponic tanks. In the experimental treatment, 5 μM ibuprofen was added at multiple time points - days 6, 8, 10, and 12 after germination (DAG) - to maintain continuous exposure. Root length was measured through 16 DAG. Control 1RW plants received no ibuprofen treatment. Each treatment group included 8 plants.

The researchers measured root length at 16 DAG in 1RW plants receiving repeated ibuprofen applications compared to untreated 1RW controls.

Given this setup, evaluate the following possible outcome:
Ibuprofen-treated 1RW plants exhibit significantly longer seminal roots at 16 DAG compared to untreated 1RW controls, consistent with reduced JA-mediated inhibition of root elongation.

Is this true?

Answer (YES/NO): YES